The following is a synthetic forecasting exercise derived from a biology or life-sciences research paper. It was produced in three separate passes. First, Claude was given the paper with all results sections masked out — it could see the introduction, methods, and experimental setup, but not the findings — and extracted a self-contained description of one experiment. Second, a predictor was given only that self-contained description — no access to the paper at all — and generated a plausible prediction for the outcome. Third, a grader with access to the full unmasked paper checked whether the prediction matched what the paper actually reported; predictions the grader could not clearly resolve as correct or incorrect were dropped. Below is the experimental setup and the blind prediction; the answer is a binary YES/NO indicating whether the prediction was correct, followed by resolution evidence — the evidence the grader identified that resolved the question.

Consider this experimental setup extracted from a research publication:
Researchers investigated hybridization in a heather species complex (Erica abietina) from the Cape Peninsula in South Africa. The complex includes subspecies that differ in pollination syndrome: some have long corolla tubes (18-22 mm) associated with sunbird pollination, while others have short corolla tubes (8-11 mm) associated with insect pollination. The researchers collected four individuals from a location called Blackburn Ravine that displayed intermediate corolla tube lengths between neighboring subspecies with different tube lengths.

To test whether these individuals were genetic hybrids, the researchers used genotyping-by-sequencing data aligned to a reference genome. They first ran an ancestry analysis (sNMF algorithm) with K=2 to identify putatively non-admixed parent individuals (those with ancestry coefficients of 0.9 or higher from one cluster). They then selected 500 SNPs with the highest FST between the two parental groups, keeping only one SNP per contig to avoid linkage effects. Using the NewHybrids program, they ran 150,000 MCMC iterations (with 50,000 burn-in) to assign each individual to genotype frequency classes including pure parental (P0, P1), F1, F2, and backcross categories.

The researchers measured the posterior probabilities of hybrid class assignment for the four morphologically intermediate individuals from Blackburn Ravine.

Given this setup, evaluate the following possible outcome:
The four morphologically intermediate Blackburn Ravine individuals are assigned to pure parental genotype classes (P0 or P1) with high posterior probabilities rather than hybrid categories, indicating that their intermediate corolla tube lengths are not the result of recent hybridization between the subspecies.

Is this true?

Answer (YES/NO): NO